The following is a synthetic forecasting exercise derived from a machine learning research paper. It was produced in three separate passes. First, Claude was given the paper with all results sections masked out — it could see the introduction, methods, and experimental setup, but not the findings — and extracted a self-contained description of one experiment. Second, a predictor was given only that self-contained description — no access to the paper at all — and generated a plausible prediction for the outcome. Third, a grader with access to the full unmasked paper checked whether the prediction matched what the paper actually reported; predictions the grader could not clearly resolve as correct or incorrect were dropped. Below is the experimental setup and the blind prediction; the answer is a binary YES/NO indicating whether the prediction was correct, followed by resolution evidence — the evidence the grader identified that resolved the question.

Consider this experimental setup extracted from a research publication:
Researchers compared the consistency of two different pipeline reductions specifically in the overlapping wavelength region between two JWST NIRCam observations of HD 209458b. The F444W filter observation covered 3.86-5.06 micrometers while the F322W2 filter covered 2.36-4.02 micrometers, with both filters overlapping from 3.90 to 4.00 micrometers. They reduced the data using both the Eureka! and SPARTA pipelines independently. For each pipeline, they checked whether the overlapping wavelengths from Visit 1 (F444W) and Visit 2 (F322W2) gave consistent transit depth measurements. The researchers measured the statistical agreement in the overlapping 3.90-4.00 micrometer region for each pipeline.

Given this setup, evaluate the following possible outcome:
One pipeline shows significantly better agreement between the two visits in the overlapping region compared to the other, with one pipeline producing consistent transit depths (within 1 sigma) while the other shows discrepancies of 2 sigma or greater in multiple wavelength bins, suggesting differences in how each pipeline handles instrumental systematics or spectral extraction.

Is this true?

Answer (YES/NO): NO